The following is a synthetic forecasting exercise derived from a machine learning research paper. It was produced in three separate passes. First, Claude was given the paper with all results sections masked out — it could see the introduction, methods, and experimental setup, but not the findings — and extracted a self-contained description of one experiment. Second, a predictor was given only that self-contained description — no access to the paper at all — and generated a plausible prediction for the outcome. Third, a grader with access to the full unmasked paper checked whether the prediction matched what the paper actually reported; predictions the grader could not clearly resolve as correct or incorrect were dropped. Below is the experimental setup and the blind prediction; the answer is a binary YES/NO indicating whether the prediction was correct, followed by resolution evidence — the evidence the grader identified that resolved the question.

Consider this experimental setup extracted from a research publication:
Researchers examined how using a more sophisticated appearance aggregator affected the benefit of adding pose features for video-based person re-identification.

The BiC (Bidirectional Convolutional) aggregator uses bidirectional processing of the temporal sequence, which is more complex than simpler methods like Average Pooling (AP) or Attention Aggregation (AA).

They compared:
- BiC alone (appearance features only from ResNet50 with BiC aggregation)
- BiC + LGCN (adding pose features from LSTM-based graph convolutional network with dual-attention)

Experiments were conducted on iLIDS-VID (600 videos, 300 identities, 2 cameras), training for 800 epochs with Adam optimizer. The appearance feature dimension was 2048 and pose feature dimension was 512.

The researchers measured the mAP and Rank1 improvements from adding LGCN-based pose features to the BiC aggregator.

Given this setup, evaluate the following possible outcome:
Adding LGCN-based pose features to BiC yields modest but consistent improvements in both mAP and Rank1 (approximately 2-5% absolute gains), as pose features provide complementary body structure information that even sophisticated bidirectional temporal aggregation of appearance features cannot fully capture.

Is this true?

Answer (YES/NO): NO